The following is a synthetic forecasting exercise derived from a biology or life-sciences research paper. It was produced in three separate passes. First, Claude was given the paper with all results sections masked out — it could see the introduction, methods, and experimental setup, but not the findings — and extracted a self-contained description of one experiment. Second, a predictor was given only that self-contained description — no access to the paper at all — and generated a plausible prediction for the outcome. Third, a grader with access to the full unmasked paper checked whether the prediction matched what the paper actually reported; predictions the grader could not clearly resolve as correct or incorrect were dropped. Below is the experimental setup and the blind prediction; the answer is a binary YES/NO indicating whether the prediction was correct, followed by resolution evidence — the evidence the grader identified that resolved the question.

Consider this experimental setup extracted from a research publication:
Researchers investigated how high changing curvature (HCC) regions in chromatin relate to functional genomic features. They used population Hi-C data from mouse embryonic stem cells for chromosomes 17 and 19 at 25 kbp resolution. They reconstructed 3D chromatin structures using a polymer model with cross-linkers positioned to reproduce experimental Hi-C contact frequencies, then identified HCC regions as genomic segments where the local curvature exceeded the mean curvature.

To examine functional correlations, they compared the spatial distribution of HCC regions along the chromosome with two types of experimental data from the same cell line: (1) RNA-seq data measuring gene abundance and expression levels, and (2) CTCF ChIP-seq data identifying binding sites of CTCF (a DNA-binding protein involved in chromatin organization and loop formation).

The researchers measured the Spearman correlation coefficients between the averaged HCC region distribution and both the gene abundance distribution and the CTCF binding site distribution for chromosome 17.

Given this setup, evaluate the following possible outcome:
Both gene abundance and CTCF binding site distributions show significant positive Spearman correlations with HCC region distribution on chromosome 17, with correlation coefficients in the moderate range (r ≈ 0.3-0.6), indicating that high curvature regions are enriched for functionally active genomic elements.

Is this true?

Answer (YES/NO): NO